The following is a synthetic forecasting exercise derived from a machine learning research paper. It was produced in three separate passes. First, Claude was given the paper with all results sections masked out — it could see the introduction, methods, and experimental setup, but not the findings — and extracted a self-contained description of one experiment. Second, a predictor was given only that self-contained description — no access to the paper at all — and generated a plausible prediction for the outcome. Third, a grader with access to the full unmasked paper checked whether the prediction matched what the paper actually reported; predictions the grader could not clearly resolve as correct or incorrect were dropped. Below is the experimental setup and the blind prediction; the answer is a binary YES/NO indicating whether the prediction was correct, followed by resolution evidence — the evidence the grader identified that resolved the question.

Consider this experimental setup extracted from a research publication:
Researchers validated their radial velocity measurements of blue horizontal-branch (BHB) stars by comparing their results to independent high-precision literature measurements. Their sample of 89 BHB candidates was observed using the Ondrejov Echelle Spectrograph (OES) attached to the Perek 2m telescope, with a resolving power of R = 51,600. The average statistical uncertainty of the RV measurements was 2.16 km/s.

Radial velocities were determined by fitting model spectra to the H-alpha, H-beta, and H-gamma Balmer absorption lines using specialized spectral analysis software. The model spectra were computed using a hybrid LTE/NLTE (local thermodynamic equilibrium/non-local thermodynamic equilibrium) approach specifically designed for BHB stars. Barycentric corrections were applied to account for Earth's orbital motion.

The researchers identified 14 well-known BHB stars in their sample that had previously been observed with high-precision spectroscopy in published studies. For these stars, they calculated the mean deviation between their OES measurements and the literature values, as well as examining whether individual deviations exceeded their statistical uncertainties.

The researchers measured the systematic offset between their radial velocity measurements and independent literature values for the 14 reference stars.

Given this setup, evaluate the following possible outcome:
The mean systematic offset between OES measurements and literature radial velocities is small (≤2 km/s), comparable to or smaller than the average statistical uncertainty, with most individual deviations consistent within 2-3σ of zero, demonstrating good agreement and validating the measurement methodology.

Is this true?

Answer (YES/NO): YES